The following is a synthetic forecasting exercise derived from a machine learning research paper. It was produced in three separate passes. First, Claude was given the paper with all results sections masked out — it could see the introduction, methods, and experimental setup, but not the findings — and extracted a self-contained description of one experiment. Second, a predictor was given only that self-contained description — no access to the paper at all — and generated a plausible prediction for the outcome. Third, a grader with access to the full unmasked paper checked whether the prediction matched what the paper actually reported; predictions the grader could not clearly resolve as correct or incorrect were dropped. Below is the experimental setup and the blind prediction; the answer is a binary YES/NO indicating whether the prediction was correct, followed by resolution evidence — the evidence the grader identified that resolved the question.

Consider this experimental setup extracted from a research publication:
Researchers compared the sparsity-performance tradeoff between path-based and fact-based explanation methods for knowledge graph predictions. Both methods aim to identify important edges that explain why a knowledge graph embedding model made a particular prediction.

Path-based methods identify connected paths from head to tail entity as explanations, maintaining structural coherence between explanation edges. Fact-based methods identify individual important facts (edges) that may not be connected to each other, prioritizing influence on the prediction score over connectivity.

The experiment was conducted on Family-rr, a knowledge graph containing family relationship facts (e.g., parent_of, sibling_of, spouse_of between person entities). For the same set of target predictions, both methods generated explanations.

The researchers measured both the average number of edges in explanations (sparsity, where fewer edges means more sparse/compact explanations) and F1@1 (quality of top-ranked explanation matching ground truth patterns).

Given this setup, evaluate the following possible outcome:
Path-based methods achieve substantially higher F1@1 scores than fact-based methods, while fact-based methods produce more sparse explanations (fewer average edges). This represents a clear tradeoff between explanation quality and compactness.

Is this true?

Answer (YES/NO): NO